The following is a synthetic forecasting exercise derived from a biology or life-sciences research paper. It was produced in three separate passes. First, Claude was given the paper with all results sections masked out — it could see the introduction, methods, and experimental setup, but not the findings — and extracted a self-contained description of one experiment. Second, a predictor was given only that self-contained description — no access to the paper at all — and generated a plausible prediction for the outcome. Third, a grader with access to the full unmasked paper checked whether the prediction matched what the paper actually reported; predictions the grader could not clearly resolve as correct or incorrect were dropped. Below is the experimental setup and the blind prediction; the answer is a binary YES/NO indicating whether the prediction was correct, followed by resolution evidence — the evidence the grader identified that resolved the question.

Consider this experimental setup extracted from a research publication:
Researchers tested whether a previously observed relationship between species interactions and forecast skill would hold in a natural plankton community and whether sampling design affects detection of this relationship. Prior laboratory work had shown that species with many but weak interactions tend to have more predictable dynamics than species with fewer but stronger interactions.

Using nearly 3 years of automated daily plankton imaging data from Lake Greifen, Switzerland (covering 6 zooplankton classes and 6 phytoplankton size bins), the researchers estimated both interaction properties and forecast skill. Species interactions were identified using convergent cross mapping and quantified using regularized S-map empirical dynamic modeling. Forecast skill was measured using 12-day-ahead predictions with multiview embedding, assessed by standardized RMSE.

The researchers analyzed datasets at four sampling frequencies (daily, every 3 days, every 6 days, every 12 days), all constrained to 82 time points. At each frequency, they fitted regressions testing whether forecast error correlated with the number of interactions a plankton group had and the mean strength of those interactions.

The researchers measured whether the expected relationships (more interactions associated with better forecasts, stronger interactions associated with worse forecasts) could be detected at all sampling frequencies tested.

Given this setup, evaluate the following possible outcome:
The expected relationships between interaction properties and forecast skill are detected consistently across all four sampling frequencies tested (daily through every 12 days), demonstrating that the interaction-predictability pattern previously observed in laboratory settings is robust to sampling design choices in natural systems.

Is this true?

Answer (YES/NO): NO